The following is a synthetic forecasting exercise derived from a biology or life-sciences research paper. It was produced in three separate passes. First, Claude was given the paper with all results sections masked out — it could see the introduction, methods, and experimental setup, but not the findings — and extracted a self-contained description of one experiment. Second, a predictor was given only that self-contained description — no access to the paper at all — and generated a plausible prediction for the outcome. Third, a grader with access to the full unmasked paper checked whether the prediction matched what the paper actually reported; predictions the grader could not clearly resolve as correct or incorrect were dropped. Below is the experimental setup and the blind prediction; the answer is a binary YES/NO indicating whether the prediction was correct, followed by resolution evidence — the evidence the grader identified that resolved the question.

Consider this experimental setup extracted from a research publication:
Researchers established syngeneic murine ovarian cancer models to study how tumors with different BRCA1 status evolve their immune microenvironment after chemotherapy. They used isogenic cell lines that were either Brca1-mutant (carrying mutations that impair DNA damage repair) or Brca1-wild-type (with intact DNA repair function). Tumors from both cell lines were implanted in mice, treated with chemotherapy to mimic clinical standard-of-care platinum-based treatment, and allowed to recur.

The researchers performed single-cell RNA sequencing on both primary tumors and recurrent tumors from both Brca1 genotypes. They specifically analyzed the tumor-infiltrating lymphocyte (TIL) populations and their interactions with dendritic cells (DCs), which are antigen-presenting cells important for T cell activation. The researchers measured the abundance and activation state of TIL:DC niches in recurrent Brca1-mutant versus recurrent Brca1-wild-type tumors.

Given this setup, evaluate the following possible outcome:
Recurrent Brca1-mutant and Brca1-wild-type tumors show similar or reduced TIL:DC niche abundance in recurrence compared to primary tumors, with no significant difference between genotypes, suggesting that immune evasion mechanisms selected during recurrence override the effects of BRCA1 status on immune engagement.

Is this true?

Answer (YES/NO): NO